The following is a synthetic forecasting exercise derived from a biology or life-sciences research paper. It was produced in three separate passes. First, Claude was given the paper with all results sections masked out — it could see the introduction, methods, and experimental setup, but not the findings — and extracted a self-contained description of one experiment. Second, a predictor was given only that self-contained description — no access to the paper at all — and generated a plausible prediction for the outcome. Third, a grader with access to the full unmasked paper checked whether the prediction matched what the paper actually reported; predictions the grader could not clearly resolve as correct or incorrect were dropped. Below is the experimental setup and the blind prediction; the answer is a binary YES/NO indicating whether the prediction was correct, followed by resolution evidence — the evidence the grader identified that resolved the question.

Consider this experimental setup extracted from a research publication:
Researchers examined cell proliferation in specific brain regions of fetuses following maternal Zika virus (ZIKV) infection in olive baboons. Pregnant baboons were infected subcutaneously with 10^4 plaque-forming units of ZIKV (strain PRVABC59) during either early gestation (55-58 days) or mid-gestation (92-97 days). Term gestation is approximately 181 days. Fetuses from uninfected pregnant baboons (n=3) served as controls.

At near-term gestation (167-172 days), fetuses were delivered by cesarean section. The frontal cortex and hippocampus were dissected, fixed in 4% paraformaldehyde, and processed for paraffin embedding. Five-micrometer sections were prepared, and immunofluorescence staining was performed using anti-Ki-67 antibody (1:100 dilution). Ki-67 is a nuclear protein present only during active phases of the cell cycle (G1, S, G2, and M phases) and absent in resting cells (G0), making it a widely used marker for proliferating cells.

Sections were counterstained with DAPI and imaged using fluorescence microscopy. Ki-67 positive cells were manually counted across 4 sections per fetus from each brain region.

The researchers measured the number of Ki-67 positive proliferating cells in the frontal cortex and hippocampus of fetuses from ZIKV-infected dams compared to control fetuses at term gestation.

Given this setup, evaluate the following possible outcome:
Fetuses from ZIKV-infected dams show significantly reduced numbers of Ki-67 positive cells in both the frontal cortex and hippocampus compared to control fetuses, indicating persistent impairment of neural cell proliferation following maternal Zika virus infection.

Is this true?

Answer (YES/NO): NO